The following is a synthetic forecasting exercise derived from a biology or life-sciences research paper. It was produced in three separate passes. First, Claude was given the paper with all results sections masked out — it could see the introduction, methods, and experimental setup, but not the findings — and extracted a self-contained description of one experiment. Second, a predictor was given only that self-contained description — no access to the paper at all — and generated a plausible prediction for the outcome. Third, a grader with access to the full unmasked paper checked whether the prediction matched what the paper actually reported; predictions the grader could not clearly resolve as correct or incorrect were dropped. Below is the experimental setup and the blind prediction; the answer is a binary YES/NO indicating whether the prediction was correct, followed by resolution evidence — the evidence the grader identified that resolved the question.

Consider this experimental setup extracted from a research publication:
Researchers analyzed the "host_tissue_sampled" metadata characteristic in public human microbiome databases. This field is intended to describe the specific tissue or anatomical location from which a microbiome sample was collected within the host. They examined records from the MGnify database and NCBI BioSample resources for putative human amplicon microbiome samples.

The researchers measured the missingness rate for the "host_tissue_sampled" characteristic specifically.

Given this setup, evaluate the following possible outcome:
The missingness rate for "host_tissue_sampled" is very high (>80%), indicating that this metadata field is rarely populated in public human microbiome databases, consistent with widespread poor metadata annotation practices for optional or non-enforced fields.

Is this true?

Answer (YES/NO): YES